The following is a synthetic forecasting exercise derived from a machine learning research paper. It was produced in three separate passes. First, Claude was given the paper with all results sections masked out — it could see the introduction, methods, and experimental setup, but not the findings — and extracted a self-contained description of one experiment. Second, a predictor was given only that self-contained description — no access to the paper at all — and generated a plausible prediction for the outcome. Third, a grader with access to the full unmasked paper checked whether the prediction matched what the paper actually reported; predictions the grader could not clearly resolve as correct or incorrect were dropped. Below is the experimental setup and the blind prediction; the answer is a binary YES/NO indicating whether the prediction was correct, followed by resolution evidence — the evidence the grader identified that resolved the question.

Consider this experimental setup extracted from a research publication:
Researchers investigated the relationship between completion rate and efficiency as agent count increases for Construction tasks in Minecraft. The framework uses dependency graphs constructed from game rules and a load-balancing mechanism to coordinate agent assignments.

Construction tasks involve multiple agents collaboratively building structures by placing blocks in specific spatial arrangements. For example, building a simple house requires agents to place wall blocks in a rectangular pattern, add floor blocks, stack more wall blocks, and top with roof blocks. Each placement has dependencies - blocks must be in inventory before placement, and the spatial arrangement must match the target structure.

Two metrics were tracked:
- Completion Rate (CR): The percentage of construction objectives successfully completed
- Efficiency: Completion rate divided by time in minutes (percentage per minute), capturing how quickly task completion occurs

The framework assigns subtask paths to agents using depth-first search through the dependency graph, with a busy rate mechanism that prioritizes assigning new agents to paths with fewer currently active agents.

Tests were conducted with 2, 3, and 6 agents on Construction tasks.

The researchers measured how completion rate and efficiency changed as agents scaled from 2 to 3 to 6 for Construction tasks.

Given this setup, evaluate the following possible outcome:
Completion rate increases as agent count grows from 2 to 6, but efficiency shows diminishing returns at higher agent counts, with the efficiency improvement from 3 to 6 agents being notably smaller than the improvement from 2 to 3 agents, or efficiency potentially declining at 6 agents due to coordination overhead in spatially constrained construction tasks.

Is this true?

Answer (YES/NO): YES